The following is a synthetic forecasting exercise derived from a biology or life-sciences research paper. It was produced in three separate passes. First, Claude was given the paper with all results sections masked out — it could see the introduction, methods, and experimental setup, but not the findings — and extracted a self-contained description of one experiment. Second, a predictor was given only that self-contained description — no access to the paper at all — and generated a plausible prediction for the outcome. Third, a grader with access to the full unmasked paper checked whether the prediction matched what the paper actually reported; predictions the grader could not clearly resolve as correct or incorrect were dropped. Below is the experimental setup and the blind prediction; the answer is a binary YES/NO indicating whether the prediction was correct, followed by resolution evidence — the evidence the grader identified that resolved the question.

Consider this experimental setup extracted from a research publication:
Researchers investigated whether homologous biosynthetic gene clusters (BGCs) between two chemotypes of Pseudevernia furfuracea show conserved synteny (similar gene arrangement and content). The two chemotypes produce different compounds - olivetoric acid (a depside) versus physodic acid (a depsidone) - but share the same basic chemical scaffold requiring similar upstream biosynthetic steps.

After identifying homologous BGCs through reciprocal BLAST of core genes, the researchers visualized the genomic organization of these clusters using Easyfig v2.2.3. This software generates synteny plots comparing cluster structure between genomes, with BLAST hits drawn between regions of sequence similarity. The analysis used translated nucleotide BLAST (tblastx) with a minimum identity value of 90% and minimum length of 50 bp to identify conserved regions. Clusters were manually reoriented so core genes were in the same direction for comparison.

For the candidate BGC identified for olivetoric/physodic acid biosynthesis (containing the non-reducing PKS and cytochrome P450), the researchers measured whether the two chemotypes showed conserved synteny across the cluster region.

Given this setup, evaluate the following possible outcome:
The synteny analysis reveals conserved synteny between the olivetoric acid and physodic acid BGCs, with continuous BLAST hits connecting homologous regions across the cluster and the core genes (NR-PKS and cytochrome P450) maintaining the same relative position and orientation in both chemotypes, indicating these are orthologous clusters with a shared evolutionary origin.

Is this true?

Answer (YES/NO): YES